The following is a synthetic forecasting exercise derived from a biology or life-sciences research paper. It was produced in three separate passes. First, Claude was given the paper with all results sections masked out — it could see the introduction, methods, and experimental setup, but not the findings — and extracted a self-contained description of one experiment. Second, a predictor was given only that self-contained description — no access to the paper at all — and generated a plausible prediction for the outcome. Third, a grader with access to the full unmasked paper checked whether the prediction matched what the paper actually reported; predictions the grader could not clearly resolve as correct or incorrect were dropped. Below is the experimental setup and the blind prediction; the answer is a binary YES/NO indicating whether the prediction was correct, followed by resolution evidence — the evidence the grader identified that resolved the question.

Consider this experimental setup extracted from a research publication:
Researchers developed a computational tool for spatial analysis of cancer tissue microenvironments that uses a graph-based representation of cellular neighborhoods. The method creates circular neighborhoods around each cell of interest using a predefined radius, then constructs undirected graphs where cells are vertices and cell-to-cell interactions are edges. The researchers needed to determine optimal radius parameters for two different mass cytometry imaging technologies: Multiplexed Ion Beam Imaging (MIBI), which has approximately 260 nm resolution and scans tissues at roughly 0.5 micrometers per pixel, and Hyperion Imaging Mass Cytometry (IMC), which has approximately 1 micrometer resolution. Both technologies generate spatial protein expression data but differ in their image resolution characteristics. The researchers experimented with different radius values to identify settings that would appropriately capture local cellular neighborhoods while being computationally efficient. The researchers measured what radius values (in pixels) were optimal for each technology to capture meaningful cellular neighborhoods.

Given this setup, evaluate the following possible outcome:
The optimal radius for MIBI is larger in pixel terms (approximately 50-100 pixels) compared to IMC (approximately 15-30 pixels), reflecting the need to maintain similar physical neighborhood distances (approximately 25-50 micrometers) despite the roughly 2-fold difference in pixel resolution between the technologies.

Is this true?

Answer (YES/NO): NO